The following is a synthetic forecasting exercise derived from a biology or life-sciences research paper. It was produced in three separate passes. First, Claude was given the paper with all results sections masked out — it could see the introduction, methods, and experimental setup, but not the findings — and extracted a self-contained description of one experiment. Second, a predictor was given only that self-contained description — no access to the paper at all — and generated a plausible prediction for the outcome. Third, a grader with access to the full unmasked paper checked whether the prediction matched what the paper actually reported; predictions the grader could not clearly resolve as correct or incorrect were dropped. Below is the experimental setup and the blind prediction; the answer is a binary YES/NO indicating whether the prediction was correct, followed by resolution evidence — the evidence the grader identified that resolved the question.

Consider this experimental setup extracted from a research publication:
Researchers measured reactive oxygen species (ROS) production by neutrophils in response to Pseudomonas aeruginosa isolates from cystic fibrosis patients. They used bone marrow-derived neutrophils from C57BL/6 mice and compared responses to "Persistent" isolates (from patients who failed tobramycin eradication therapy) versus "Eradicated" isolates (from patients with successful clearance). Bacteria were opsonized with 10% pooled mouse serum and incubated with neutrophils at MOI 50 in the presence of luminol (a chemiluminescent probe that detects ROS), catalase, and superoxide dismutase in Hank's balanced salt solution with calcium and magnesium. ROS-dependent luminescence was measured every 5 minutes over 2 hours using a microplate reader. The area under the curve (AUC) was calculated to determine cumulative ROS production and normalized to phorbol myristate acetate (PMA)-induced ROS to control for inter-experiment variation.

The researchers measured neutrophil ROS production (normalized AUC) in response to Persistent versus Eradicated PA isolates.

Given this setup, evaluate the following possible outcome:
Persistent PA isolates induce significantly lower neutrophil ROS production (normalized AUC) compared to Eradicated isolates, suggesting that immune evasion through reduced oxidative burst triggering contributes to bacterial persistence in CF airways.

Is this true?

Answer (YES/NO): NO